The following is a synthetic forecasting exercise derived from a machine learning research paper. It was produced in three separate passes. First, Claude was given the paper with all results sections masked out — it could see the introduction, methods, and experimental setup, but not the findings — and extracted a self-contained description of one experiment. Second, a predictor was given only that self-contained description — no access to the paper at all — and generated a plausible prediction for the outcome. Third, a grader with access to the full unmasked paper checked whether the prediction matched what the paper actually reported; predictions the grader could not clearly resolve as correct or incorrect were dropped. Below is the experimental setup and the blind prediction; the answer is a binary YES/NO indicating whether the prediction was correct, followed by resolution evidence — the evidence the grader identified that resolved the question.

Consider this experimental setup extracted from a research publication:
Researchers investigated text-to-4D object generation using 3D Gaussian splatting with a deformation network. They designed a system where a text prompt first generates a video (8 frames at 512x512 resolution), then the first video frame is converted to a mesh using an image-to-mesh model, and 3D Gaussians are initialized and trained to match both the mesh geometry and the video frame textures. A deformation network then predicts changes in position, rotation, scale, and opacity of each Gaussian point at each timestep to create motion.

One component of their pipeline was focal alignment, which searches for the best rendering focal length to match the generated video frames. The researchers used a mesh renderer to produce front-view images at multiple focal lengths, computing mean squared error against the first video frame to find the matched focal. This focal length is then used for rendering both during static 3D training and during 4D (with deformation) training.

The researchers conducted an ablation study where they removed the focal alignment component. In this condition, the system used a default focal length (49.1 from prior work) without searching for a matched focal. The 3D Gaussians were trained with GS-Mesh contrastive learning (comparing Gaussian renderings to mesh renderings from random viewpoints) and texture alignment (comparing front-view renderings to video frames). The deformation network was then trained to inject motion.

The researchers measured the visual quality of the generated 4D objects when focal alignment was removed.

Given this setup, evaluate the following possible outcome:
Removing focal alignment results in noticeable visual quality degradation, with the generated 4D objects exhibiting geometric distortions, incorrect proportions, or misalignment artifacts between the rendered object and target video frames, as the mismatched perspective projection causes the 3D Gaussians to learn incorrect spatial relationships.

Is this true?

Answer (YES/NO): NO